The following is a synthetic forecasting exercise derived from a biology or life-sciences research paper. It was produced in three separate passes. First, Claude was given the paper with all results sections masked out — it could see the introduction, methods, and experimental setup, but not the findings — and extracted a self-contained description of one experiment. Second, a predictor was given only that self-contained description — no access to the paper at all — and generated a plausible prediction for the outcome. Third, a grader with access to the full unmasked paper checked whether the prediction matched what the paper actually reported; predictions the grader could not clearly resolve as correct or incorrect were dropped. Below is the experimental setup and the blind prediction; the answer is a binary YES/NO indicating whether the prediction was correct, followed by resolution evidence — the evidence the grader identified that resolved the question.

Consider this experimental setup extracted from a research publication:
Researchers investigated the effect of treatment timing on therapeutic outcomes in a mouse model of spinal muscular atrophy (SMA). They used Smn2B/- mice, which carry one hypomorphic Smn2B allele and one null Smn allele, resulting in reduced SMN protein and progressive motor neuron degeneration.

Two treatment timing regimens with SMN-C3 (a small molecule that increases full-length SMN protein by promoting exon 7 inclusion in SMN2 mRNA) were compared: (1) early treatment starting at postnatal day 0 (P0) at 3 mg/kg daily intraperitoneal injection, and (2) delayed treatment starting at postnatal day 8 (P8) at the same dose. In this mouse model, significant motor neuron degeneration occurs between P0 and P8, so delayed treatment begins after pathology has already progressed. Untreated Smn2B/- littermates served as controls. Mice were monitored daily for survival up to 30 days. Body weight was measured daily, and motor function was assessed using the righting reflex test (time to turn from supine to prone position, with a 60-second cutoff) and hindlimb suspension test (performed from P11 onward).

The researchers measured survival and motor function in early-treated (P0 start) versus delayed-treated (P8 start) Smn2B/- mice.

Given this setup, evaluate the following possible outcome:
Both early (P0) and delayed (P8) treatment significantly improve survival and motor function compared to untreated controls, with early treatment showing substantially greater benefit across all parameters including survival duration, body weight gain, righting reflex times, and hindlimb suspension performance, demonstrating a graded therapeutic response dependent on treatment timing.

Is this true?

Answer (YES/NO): NO